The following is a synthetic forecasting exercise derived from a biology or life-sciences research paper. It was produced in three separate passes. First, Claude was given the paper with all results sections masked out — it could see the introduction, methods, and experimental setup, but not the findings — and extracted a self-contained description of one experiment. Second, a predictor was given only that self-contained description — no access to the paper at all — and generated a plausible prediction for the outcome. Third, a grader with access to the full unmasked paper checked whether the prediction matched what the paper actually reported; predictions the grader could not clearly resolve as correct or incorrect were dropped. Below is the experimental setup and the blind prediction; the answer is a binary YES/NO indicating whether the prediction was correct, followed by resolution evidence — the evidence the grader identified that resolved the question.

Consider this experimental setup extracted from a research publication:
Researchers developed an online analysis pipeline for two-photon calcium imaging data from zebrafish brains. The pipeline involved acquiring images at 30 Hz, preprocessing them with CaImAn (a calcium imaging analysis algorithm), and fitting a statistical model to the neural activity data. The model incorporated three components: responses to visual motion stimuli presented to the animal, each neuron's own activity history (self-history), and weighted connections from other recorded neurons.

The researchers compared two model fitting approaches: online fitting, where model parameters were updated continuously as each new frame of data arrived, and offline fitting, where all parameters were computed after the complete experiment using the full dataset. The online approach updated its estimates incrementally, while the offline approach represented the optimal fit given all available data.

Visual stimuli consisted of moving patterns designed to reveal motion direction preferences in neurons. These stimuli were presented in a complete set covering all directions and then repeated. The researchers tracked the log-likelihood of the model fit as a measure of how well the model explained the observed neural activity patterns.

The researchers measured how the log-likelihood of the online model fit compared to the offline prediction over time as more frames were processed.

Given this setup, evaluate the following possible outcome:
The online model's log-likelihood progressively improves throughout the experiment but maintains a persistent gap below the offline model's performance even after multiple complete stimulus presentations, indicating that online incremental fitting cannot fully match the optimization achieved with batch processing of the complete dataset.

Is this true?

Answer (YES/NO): NO